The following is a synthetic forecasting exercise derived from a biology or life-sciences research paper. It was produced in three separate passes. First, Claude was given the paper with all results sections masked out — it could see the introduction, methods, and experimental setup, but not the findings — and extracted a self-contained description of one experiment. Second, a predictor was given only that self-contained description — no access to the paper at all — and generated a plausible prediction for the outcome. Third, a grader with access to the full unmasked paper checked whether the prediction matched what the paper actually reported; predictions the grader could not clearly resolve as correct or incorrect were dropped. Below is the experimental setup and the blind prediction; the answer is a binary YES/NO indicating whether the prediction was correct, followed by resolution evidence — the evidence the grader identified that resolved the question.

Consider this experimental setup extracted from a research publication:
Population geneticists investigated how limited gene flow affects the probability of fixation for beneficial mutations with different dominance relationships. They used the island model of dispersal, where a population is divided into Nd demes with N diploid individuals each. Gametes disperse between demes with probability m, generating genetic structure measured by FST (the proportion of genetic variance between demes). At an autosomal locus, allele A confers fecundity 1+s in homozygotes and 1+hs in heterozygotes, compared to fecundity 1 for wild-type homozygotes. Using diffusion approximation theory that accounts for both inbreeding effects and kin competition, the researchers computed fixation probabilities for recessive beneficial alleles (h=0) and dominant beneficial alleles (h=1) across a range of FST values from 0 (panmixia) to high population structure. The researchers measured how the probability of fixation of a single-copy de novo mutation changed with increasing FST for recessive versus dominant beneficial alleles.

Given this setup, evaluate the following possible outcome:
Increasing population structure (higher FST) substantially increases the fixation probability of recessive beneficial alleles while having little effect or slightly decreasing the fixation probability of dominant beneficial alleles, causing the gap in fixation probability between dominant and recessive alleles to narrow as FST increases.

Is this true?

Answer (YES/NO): YES